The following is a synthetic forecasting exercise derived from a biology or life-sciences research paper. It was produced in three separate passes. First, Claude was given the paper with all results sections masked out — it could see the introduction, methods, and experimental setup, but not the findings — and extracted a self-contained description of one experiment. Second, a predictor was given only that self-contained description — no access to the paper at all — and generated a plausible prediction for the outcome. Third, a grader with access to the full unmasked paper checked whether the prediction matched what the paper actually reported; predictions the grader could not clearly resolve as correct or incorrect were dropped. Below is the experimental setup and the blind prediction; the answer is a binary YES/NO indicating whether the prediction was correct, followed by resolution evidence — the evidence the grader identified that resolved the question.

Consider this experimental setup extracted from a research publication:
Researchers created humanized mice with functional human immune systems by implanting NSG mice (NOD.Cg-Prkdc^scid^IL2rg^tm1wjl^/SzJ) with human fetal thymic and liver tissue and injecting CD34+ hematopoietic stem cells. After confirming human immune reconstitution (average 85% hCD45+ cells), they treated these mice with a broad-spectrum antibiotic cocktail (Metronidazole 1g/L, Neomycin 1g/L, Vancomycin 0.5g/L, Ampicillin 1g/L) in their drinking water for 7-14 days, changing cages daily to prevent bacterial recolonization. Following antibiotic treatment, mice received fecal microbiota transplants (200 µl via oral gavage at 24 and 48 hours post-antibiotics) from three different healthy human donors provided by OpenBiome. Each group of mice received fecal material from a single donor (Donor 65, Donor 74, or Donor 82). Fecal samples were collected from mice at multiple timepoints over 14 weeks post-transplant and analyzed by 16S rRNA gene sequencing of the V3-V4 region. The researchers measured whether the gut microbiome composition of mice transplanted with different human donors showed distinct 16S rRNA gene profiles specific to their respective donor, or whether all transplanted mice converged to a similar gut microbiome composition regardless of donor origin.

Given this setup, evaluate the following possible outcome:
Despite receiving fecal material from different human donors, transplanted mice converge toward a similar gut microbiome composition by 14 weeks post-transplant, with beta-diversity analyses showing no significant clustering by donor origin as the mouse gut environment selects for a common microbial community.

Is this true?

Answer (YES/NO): NO